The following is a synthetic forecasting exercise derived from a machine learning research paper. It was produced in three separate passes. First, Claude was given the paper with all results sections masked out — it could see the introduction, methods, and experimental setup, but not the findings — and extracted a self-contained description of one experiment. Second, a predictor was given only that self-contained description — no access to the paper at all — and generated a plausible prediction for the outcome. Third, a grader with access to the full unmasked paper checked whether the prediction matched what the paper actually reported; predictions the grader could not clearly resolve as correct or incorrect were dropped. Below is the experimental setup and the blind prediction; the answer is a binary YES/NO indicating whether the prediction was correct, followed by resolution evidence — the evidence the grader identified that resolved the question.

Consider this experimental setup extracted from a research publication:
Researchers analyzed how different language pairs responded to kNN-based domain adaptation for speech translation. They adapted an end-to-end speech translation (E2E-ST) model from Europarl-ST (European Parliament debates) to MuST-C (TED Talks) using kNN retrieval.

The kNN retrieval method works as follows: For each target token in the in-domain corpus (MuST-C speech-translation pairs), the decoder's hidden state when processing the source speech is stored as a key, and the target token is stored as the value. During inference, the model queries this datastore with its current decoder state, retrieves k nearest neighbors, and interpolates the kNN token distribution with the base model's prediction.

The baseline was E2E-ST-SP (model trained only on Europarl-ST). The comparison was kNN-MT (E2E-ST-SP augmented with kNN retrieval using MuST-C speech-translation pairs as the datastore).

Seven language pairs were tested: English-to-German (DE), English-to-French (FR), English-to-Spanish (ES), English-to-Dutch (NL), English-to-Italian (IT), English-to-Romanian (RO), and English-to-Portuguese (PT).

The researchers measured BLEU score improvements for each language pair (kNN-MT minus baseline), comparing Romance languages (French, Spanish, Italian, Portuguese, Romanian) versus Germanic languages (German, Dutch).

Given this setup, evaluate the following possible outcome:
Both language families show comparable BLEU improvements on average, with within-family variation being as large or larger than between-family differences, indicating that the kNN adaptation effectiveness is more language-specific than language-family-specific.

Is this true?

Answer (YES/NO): NO